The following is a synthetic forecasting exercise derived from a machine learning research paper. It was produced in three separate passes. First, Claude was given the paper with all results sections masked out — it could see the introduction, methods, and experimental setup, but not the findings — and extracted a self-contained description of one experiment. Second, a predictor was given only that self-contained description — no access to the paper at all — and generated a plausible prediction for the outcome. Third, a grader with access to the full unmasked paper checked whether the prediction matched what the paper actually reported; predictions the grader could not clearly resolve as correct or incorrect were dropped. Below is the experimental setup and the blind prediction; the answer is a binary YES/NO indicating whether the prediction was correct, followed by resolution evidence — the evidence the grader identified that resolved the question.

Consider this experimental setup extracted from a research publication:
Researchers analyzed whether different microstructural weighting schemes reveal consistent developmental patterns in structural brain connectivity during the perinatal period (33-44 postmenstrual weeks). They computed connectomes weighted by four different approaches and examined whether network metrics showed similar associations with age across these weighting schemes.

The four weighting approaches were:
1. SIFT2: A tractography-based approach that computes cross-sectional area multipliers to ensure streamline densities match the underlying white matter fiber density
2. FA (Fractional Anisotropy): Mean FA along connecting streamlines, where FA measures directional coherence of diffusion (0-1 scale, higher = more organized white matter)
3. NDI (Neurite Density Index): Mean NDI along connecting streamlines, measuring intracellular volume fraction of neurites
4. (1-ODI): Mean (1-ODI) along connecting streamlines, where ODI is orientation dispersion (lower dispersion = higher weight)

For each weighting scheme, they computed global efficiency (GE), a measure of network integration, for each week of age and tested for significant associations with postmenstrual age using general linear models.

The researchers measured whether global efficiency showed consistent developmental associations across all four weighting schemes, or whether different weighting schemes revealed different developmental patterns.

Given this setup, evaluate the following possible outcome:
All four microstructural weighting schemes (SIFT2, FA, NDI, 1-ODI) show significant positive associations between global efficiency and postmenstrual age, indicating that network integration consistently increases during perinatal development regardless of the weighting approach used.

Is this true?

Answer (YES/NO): YES